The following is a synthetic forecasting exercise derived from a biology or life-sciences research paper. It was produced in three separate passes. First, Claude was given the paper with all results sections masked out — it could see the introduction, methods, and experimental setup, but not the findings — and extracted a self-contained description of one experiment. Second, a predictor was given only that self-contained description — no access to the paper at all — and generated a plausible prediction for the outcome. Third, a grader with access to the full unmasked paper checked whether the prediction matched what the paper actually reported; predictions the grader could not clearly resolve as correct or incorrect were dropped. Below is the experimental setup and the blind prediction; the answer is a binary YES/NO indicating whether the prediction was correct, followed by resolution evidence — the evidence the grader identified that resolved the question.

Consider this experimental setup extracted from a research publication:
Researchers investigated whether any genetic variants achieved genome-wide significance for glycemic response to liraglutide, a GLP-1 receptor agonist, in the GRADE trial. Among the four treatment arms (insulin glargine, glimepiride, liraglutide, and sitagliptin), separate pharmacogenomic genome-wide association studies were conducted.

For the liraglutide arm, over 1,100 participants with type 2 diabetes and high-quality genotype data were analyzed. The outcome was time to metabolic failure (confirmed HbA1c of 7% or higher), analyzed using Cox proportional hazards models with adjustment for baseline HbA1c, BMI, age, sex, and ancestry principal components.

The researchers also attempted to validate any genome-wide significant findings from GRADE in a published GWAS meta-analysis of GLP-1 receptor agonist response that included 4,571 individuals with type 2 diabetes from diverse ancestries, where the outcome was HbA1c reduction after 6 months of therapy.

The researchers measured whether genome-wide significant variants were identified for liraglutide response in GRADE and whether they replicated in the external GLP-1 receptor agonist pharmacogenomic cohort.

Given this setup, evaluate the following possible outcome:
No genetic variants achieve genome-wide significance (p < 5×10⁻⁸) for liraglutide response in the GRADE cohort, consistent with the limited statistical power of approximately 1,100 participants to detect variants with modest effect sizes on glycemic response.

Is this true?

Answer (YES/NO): NO